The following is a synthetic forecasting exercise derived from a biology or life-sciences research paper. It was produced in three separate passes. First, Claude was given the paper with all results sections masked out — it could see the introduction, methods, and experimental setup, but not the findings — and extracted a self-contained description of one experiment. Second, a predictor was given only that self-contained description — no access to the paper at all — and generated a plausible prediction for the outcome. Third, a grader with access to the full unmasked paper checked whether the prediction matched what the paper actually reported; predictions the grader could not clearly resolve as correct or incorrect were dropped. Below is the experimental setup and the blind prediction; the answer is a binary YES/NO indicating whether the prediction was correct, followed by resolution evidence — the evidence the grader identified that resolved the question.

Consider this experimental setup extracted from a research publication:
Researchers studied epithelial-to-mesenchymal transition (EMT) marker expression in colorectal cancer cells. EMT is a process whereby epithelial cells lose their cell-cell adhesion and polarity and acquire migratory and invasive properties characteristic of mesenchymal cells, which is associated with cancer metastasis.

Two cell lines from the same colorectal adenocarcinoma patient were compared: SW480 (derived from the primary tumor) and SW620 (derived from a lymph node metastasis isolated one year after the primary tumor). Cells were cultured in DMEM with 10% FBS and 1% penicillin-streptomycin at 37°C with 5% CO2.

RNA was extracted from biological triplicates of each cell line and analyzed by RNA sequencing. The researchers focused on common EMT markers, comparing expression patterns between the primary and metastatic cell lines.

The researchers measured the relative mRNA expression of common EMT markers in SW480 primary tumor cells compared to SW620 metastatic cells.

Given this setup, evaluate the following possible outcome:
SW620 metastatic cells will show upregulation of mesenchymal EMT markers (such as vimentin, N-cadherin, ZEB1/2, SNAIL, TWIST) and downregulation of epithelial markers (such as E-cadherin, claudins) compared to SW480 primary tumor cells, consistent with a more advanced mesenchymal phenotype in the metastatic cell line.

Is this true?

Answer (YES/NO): NO